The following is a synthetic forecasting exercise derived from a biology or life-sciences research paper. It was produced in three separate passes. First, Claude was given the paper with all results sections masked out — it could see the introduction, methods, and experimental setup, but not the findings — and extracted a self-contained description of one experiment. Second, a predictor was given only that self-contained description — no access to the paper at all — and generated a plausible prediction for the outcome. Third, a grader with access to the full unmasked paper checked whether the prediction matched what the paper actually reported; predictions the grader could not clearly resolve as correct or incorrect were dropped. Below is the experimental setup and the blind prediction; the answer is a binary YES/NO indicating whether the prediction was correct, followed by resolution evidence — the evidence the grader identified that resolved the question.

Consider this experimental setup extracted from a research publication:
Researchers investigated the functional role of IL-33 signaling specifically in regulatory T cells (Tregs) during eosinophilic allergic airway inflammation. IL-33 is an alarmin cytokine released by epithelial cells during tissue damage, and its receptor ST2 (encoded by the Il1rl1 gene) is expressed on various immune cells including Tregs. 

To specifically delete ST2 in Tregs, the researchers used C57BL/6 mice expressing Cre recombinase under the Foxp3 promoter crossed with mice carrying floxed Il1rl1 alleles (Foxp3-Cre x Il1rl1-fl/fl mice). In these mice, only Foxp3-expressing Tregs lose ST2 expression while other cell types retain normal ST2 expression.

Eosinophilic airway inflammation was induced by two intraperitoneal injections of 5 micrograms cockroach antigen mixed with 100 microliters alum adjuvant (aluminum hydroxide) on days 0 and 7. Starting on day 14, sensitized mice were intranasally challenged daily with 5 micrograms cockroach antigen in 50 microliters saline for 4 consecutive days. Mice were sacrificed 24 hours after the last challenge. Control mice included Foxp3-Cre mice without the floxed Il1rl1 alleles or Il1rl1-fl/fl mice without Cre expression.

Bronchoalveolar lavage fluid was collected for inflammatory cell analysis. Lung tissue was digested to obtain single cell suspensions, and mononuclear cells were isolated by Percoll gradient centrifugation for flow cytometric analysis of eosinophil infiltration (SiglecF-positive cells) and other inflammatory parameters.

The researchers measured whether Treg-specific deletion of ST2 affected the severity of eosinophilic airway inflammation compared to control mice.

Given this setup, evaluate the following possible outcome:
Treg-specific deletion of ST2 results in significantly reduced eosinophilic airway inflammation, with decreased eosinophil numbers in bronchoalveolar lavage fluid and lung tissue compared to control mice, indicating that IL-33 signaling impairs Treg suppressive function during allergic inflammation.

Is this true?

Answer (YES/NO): NO